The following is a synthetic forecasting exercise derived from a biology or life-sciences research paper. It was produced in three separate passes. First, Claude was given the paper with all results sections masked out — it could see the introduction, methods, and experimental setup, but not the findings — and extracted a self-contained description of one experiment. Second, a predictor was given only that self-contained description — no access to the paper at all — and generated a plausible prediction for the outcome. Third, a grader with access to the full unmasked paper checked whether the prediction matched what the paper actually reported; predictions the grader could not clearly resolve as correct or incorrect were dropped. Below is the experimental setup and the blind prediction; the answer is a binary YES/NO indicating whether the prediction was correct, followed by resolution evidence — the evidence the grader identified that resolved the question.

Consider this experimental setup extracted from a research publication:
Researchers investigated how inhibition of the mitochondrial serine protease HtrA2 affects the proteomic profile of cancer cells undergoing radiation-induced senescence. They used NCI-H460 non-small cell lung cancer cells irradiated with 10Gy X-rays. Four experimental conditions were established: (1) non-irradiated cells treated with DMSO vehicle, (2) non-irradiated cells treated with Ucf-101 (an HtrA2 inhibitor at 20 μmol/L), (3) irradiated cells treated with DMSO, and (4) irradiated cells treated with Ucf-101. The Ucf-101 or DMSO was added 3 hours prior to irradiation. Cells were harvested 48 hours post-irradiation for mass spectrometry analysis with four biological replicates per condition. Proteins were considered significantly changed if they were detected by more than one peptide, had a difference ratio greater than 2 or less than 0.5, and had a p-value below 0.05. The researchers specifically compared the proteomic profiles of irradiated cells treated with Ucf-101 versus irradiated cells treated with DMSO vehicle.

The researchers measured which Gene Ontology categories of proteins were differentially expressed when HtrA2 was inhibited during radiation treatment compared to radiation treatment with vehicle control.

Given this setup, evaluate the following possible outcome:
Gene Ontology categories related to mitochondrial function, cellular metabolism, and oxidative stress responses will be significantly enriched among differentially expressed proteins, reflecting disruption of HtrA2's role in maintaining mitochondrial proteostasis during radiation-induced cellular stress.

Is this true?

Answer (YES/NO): NO